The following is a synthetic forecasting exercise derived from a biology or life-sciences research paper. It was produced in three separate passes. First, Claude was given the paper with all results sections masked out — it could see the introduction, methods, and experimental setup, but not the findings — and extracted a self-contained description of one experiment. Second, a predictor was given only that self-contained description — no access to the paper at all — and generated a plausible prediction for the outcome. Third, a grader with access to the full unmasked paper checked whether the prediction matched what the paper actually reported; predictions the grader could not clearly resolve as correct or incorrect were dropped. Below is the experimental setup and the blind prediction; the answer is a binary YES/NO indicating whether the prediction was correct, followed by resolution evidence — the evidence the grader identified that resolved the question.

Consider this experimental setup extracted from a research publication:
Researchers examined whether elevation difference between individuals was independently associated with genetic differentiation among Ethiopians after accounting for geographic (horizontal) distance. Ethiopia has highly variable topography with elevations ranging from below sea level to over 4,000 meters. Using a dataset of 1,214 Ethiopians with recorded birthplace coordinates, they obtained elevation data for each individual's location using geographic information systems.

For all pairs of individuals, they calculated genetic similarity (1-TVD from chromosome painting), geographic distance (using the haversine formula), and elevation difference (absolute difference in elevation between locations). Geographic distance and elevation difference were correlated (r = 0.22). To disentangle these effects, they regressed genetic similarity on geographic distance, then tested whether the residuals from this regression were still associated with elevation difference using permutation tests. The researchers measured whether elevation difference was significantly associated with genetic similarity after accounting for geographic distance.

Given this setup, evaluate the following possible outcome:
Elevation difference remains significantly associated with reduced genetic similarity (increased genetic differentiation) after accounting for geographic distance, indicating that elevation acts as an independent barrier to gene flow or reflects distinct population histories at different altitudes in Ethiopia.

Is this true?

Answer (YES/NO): YES